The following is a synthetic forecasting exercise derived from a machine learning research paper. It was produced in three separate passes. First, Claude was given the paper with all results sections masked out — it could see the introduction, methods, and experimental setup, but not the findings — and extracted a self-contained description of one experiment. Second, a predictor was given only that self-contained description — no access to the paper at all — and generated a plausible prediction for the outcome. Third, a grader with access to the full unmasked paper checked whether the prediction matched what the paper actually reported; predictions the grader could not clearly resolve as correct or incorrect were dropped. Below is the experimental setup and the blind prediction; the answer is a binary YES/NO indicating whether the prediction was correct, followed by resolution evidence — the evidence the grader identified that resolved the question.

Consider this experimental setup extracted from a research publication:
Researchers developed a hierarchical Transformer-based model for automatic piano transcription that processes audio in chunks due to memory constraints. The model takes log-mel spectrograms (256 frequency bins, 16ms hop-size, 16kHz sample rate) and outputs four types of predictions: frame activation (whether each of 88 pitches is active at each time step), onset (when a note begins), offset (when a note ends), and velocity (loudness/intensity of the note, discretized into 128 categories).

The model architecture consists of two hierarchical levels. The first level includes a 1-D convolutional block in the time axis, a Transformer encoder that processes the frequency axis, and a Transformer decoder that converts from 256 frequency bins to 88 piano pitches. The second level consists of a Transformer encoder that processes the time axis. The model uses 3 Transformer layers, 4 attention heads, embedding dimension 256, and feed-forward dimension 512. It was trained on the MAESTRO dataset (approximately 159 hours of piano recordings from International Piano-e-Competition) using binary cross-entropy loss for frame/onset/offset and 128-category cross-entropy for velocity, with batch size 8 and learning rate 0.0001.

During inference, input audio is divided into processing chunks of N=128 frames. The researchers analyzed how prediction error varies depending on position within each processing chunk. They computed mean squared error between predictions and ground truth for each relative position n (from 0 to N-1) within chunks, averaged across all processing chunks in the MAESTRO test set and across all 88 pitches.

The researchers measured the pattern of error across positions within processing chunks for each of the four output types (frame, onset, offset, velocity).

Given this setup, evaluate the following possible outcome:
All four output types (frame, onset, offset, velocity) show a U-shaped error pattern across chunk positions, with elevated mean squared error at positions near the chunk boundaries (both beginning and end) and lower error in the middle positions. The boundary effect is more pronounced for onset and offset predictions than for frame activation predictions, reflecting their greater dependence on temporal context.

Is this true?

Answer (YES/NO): NO